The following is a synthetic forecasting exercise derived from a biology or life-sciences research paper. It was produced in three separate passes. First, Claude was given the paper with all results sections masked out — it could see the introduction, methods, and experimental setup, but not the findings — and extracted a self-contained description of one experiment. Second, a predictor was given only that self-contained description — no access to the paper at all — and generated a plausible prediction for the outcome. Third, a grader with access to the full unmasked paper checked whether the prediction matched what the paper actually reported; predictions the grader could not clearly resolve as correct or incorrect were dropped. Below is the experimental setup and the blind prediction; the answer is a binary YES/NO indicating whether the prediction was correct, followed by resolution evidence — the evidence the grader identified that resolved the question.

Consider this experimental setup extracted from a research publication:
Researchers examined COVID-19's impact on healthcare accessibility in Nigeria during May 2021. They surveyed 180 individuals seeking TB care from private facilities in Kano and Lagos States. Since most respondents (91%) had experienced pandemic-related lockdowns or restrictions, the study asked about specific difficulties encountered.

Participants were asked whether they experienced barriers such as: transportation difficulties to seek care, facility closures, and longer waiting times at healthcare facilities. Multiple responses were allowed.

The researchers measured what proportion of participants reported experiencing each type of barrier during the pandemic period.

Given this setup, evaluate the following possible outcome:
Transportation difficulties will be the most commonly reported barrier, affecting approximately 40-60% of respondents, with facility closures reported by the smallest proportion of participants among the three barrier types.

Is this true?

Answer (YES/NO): NO